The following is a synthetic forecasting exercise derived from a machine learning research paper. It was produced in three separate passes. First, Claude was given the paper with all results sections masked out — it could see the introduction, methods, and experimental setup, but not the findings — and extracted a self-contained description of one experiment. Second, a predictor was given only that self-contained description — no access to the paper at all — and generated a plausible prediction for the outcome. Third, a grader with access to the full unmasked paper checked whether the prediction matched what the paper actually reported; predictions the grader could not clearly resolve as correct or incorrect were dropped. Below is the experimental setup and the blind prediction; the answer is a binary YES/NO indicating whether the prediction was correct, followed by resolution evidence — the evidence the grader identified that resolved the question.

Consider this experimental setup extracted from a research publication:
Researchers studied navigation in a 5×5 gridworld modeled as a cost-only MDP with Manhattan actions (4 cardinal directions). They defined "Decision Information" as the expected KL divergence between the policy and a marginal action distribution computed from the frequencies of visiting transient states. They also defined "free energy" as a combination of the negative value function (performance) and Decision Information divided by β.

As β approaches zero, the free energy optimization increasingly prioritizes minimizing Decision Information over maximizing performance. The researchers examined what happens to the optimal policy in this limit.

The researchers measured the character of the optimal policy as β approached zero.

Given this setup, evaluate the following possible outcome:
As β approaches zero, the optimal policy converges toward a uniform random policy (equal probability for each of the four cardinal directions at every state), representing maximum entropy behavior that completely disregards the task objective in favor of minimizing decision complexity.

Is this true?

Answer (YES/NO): NO